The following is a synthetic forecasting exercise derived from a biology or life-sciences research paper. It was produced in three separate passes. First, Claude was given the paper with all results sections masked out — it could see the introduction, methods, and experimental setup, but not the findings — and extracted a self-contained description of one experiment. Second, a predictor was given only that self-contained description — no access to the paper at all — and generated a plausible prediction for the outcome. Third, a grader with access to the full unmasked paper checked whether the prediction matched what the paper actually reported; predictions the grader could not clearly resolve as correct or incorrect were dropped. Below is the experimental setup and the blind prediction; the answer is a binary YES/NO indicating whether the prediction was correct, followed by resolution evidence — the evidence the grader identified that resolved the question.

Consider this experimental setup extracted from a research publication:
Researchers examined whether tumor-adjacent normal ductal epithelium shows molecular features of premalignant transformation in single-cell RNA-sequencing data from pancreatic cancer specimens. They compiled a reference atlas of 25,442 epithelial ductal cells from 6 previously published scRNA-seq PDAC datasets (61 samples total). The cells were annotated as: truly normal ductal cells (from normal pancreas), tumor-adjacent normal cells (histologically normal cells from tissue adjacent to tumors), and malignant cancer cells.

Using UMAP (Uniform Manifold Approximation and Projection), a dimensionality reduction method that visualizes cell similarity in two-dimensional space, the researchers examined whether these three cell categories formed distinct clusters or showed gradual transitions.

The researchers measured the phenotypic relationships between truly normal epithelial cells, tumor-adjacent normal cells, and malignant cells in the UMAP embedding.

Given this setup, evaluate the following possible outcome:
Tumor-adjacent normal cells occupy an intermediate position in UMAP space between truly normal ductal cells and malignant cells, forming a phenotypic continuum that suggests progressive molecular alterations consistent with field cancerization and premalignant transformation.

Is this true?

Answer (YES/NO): YES